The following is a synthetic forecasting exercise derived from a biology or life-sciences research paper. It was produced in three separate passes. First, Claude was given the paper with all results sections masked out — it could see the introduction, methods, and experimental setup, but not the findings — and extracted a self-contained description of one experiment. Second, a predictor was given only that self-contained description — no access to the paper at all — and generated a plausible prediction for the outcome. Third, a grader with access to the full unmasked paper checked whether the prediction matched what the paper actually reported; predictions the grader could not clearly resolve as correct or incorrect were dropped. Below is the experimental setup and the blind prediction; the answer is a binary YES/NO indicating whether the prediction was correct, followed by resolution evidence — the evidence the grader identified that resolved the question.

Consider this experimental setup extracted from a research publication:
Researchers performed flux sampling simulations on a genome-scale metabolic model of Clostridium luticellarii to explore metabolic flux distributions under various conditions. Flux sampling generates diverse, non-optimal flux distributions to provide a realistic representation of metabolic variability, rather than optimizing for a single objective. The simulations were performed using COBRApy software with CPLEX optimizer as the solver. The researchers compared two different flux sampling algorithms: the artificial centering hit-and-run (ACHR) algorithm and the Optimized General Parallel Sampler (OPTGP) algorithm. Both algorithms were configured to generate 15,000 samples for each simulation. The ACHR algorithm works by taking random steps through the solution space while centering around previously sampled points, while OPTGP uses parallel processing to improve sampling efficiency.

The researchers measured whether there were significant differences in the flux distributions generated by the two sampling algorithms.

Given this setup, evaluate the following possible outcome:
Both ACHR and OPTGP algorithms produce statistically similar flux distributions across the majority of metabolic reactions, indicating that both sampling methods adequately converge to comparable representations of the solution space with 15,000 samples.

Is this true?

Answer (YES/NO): YES